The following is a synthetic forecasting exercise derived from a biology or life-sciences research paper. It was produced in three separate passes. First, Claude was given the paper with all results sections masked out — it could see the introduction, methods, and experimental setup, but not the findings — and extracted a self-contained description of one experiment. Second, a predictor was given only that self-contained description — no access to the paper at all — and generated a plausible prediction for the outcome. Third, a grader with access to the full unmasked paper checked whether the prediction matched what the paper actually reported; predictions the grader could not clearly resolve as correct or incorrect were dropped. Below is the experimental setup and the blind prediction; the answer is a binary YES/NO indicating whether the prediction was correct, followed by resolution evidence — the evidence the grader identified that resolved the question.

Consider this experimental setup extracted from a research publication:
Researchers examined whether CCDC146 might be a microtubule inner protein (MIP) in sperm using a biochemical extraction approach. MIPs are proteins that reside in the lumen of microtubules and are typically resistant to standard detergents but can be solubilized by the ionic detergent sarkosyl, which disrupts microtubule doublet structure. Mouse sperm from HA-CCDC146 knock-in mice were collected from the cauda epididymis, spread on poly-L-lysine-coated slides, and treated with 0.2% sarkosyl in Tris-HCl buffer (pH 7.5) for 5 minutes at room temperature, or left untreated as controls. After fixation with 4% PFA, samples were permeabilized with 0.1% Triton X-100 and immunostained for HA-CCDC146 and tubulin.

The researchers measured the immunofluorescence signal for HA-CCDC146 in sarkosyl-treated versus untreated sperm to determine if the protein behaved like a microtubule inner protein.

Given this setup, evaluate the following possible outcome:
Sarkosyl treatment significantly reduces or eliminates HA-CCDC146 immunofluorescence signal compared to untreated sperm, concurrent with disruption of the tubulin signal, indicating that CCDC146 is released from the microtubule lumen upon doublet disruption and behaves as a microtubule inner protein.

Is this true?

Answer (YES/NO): NO